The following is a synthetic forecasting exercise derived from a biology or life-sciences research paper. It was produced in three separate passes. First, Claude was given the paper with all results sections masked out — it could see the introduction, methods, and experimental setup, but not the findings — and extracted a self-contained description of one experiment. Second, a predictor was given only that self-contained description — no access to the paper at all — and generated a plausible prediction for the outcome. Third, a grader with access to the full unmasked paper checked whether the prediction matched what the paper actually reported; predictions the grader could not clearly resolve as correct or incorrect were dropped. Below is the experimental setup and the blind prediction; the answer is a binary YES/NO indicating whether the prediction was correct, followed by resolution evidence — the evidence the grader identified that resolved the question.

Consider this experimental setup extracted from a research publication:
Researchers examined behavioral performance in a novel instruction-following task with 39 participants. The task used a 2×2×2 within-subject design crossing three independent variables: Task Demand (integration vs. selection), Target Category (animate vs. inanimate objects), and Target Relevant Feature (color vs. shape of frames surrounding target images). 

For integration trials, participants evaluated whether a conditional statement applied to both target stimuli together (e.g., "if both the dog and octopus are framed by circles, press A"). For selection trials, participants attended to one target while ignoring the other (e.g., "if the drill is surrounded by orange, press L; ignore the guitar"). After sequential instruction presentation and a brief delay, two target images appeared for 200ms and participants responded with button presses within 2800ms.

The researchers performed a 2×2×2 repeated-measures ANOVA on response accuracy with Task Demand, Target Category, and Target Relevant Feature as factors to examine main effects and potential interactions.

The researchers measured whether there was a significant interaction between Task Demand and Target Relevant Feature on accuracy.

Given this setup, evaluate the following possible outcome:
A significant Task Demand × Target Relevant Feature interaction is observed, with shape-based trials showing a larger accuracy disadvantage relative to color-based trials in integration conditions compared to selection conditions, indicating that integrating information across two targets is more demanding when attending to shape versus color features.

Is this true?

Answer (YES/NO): NO